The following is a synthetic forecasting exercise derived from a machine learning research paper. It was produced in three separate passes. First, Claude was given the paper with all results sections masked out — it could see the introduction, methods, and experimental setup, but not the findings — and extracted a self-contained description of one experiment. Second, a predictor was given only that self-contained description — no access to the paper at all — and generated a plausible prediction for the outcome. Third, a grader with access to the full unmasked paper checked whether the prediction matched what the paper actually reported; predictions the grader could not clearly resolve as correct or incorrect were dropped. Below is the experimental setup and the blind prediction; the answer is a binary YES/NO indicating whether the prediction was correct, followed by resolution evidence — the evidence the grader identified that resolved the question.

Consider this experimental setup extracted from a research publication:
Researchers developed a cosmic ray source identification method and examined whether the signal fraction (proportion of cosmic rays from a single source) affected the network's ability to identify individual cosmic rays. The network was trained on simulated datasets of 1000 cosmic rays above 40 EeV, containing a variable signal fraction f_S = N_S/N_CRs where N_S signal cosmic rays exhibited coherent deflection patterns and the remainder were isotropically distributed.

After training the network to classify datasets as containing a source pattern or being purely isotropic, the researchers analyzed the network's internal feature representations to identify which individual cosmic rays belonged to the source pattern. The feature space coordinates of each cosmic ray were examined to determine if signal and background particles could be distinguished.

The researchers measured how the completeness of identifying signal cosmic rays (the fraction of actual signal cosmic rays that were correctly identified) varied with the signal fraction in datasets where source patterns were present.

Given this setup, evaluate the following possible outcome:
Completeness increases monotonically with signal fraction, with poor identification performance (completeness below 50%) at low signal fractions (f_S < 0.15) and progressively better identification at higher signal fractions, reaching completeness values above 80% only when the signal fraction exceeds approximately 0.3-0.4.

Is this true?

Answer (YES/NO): NO